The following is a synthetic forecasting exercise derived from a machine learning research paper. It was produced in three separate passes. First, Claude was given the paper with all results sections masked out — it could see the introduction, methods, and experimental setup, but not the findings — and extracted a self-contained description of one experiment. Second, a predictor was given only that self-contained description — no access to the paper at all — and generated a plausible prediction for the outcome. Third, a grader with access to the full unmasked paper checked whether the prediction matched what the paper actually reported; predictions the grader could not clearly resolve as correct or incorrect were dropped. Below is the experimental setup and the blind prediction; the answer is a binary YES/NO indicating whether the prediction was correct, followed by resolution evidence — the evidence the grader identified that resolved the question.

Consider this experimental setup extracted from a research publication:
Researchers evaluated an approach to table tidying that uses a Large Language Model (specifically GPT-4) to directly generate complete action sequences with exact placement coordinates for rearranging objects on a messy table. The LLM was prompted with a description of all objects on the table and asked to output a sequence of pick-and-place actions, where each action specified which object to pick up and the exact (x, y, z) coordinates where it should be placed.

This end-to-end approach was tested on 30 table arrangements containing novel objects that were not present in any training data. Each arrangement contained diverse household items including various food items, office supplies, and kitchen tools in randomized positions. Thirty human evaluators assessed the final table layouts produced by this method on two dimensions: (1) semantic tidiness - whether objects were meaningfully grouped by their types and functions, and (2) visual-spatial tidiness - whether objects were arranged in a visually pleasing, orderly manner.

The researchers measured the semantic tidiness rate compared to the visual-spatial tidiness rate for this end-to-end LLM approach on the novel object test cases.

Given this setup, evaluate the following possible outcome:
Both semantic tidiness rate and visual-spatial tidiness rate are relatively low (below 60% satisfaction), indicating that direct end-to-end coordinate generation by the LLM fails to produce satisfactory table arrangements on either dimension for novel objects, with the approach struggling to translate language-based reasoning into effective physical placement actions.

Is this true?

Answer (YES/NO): YES